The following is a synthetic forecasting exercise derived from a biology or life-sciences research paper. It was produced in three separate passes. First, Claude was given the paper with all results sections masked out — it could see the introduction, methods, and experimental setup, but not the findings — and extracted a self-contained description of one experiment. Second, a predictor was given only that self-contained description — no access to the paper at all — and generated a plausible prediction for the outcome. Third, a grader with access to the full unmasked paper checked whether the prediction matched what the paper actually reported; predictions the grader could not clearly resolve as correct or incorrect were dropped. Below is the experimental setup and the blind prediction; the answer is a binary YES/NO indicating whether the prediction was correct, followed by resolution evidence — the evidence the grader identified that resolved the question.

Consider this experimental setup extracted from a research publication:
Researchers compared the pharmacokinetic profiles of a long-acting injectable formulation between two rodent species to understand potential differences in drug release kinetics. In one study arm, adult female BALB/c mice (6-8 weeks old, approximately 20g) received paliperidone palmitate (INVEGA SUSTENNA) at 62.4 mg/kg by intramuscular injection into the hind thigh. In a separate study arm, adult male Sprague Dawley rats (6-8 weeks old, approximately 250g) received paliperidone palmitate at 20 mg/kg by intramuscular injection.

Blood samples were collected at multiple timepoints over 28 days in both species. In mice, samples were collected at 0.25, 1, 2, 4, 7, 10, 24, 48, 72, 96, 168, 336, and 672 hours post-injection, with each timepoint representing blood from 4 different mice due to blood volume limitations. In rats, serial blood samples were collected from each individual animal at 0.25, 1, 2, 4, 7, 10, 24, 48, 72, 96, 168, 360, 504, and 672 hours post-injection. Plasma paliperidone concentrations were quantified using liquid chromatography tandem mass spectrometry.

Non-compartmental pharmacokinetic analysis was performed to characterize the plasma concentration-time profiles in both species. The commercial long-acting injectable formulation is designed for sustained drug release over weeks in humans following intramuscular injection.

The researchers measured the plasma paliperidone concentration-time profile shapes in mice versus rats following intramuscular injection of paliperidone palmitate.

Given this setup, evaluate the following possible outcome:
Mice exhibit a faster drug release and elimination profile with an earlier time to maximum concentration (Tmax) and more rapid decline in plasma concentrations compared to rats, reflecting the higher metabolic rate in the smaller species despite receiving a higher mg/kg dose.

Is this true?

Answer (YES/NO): NO